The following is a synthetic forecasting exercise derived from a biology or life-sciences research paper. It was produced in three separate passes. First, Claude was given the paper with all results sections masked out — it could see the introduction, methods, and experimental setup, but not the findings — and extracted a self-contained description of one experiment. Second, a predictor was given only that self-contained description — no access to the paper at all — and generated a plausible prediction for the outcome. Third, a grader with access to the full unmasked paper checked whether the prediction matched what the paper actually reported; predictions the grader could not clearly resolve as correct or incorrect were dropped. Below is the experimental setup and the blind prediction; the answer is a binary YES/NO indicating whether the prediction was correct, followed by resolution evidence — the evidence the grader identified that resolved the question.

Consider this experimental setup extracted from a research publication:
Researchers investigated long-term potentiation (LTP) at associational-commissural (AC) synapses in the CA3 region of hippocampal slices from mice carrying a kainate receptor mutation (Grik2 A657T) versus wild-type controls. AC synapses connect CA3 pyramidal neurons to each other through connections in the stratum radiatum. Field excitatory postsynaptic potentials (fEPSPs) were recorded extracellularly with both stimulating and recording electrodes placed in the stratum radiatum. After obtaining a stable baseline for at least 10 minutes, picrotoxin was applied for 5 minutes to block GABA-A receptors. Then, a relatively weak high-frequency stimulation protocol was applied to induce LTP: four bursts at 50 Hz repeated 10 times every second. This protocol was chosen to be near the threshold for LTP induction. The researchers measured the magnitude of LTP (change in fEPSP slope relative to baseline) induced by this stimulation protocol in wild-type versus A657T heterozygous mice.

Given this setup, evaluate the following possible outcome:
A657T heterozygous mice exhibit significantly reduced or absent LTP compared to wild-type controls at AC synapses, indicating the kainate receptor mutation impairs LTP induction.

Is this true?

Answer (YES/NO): NO